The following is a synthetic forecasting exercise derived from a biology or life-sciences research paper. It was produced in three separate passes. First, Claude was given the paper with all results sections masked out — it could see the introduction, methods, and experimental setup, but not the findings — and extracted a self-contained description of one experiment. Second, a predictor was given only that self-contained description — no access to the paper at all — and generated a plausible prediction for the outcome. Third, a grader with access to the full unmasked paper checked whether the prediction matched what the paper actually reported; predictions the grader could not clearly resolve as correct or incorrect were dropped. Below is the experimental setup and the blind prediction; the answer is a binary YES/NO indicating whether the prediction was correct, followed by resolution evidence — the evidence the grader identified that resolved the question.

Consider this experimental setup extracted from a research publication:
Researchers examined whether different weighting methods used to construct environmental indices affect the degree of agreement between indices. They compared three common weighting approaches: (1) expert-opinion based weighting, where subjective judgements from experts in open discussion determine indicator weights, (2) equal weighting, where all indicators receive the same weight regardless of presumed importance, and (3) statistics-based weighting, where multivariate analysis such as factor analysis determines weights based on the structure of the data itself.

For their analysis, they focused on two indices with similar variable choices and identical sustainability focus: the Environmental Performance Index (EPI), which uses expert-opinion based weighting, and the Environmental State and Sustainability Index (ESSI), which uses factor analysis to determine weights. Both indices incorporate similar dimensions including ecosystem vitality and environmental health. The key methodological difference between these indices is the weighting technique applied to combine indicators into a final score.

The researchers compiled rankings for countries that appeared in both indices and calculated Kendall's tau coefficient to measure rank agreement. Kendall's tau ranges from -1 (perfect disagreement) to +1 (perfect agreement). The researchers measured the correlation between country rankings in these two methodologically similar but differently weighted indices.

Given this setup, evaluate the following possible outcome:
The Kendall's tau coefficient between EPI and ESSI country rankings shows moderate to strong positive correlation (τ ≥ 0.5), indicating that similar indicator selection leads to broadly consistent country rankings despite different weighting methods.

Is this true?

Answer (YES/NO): YES